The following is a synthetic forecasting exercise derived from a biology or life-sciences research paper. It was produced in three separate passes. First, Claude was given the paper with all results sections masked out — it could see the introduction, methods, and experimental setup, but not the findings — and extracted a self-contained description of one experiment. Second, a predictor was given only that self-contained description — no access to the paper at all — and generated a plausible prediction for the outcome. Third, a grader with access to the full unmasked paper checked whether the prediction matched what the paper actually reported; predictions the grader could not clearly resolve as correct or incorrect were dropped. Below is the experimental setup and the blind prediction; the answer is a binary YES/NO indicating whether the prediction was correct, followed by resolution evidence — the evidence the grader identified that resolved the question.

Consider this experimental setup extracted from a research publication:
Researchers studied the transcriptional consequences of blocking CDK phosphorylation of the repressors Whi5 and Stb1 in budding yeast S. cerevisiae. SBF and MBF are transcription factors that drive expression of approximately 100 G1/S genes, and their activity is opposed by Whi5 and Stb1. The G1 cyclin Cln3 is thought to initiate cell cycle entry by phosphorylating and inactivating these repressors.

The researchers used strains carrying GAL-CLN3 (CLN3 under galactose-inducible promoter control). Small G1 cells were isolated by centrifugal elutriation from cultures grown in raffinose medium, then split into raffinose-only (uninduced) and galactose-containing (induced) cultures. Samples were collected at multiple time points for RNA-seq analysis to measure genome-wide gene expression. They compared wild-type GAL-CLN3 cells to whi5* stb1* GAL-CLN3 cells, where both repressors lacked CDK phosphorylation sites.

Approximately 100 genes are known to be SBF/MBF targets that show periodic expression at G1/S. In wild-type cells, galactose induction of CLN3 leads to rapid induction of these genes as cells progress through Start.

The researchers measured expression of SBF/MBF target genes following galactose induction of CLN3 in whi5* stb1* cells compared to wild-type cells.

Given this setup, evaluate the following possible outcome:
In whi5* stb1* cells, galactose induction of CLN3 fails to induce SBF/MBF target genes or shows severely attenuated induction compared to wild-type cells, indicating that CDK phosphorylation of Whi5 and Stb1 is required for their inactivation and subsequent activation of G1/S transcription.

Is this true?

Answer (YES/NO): YES